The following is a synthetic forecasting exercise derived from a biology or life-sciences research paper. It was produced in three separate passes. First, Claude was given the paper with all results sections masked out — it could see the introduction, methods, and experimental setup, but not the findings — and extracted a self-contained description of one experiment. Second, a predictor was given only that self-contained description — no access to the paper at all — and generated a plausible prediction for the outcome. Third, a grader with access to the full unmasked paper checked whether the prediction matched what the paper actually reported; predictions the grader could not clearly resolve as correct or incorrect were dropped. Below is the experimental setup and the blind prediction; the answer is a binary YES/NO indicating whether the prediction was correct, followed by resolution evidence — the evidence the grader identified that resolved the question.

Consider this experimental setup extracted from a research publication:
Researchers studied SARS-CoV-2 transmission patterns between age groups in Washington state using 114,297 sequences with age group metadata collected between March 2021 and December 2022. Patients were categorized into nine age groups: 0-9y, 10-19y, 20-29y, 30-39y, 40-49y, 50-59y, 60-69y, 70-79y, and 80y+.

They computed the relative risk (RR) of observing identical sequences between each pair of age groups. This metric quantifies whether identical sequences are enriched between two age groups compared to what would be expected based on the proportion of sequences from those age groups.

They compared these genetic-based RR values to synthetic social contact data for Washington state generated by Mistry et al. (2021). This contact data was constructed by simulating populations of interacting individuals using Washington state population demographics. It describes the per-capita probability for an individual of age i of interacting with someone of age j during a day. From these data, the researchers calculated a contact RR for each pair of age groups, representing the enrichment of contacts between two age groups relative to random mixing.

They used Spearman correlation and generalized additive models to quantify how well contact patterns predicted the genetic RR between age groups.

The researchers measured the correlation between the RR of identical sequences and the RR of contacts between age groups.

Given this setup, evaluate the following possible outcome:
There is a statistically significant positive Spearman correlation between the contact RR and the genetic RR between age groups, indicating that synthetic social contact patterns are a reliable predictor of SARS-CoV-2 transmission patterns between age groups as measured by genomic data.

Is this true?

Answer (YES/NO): YES